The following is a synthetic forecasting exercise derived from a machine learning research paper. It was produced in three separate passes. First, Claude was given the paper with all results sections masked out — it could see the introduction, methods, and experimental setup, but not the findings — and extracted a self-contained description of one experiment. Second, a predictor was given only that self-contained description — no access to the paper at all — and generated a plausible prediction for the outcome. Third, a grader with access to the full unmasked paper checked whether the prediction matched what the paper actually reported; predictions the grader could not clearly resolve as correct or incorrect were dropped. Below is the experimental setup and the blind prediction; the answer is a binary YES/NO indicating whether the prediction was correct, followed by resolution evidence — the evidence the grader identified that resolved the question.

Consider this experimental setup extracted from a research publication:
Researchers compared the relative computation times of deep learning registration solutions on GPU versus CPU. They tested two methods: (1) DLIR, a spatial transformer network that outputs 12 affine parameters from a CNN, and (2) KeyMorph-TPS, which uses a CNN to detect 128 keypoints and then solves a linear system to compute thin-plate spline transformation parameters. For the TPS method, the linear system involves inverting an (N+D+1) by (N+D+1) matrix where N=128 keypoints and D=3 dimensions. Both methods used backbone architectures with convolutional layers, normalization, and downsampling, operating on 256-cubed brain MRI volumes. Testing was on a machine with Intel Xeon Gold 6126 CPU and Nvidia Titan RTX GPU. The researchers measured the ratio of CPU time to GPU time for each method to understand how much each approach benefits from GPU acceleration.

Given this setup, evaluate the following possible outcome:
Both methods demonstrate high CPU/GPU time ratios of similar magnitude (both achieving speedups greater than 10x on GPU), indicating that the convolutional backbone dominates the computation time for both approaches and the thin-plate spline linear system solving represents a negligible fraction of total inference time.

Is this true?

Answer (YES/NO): NO